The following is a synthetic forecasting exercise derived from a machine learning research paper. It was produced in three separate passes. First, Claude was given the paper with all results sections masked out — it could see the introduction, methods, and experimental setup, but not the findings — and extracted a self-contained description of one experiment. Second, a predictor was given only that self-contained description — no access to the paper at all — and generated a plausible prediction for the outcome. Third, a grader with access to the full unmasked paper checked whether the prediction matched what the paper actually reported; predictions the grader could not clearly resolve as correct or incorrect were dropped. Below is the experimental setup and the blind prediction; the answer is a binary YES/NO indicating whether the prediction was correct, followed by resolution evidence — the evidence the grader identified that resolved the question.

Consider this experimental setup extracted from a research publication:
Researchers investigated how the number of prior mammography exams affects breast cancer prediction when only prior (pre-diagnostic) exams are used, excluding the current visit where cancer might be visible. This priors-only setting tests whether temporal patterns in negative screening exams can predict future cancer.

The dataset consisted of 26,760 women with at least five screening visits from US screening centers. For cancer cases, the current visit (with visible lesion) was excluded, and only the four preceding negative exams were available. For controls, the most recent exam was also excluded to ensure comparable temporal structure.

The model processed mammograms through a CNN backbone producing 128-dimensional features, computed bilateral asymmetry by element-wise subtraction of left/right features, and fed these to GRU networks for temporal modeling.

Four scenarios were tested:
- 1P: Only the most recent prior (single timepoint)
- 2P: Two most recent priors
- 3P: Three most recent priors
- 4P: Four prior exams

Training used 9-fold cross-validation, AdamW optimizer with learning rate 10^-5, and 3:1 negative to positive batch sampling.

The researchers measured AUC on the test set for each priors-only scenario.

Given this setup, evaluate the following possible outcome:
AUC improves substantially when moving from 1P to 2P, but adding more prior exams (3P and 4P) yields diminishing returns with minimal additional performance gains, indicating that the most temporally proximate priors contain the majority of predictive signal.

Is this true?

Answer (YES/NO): NO